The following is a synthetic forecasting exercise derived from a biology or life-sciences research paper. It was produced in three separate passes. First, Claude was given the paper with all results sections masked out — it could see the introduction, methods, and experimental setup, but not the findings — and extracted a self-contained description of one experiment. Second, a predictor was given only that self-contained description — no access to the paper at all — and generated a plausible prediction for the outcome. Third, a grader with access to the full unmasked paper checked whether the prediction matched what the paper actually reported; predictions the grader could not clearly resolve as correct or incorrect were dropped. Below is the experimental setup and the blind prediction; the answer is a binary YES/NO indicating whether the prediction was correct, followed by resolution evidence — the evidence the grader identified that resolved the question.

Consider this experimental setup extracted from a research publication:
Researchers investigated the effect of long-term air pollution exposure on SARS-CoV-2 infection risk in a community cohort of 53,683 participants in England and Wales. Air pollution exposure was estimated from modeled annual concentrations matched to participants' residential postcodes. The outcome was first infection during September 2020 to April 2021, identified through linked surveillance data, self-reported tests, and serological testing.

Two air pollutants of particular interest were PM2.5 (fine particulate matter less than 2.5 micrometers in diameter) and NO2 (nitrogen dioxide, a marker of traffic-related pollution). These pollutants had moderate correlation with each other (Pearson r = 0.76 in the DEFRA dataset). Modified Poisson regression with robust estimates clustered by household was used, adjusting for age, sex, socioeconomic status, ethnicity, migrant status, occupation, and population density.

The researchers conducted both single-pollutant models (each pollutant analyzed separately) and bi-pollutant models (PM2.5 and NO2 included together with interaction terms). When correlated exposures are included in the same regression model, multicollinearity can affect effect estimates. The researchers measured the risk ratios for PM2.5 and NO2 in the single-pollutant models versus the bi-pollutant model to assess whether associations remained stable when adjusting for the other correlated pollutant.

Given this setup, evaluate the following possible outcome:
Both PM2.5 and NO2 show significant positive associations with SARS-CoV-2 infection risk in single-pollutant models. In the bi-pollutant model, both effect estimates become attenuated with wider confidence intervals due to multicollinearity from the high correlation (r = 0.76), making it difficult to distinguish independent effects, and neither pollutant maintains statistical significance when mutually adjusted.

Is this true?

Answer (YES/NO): NO